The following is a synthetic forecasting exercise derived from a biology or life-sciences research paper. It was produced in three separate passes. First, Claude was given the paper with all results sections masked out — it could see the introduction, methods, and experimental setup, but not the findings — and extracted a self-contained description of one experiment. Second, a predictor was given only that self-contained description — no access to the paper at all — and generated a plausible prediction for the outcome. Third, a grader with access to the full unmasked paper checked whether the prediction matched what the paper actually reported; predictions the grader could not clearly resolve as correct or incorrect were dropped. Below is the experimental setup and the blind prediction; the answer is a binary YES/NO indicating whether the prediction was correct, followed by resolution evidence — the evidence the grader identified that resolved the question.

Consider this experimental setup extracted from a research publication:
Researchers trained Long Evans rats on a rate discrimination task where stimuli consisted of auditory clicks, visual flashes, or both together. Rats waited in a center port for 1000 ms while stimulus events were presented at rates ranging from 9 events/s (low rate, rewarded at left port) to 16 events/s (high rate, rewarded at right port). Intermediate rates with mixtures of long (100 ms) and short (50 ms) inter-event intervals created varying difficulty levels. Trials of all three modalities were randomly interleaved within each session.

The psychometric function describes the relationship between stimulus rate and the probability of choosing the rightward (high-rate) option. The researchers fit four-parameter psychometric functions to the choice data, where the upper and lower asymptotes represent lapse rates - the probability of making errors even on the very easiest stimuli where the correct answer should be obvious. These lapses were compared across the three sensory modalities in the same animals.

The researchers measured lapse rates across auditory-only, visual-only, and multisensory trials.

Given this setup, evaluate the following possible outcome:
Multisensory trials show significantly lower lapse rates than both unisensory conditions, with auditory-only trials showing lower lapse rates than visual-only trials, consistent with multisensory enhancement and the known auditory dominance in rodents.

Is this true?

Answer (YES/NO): NO